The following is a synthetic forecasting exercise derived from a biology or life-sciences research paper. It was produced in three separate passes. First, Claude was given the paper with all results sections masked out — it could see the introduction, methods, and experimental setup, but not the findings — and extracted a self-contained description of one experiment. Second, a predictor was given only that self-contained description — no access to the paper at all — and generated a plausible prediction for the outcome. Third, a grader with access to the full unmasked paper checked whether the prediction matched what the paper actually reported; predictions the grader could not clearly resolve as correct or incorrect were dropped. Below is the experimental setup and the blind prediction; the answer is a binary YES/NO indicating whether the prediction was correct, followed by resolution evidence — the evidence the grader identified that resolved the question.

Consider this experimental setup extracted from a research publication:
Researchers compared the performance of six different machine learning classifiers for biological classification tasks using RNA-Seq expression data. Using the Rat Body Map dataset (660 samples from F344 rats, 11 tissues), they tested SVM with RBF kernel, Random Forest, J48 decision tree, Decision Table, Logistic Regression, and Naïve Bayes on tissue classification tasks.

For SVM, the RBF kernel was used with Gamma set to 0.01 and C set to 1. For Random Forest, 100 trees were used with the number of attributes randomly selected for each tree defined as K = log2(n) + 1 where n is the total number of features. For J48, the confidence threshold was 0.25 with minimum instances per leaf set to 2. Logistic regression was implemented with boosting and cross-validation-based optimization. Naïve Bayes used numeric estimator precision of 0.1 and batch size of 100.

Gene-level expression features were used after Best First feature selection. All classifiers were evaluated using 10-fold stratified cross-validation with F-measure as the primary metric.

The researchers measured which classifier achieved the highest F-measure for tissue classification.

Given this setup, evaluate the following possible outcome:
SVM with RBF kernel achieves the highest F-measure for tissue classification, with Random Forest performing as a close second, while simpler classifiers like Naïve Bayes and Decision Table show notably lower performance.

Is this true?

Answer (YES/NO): NO